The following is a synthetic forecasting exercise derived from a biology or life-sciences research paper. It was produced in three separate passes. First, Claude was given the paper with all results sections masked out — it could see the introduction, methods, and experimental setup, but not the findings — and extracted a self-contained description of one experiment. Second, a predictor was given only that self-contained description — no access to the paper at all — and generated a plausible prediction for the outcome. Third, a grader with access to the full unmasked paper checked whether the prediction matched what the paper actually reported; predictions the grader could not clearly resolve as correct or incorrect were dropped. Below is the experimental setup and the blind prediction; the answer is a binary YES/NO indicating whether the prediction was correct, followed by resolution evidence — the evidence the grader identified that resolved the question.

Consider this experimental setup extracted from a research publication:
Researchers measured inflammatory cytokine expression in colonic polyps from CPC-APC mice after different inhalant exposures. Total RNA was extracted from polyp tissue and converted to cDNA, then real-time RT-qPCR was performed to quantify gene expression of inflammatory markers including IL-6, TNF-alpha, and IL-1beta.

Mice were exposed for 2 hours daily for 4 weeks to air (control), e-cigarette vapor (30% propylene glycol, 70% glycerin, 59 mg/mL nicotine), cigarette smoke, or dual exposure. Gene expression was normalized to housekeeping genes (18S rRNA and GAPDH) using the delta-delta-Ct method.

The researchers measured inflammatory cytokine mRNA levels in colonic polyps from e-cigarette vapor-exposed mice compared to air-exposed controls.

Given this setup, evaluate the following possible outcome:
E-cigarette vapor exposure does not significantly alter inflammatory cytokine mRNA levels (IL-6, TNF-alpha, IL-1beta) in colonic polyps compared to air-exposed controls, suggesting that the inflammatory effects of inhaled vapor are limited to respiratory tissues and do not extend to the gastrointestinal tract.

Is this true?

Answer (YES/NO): NO